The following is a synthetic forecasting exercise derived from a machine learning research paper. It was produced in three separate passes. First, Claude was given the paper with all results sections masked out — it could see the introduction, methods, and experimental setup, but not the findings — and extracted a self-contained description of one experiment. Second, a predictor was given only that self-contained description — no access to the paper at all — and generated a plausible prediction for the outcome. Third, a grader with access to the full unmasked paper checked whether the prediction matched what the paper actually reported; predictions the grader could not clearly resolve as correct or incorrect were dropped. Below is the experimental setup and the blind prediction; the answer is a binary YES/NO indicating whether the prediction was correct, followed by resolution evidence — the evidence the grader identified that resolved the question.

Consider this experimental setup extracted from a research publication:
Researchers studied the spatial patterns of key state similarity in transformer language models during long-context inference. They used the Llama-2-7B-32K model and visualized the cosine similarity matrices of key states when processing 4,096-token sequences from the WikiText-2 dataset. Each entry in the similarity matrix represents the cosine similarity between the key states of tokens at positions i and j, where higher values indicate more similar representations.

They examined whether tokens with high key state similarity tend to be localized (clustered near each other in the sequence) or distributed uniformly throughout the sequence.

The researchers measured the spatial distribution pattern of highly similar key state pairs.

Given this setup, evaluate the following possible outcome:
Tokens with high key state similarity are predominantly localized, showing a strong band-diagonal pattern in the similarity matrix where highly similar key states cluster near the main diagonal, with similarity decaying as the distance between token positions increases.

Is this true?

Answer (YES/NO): YES